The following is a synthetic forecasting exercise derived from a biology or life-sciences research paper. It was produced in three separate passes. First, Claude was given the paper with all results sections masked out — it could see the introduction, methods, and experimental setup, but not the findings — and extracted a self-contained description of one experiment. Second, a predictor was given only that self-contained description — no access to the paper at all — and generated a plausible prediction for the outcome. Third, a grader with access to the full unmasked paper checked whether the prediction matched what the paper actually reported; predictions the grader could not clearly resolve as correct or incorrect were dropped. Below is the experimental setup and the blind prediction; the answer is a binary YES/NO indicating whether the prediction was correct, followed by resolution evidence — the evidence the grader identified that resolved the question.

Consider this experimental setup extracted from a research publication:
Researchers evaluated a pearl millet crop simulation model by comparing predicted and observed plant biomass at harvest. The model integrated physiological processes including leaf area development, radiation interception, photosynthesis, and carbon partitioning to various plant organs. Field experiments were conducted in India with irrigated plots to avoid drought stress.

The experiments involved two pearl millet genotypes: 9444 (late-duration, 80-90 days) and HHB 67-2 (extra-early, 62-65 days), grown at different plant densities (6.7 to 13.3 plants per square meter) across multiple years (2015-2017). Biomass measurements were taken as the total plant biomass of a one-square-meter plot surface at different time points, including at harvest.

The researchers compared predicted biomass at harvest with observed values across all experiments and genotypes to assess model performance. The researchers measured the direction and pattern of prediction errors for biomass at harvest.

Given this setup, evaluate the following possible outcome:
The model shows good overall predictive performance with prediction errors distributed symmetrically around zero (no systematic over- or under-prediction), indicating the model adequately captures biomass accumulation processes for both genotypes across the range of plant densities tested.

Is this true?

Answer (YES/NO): NO